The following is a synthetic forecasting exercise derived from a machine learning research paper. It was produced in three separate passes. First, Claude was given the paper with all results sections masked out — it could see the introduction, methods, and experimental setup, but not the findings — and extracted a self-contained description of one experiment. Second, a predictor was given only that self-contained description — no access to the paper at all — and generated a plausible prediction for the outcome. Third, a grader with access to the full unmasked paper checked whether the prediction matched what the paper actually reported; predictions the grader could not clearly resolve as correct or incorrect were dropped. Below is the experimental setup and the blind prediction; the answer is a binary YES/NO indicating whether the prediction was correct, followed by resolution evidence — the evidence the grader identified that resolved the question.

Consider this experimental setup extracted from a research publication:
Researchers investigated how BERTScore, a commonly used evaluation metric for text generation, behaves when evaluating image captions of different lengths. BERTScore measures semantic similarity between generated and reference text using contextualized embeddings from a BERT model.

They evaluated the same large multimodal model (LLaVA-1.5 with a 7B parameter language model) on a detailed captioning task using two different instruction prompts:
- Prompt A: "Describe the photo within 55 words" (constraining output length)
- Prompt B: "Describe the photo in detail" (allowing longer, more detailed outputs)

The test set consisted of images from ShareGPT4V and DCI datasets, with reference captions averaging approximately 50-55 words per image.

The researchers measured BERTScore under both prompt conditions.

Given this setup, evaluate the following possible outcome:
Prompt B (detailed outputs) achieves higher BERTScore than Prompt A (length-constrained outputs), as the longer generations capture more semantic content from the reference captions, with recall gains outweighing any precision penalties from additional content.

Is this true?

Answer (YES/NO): NO